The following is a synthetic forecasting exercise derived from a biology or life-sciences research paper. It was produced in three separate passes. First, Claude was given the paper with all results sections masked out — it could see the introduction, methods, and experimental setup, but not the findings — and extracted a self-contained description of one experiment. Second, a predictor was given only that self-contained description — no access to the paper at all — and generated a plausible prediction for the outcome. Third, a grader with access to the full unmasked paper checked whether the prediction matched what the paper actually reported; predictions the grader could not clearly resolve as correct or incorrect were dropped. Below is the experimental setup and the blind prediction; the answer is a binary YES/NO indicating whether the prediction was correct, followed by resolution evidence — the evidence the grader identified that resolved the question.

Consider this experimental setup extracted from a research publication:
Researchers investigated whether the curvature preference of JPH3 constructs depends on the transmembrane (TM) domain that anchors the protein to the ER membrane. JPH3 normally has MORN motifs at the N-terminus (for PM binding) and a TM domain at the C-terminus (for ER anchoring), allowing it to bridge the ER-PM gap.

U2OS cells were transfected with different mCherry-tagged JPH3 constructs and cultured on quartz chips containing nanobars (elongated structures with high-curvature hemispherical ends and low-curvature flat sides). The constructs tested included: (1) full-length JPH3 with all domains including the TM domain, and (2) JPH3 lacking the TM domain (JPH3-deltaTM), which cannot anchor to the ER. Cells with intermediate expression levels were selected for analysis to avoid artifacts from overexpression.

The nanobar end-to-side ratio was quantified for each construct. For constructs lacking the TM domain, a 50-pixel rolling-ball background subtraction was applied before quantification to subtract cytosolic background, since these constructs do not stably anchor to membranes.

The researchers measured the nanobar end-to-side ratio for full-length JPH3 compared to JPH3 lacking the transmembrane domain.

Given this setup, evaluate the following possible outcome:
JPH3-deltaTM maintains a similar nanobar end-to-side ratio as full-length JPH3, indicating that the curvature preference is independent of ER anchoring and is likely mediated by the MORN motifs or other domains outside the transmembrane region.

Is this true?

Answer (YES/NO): NO